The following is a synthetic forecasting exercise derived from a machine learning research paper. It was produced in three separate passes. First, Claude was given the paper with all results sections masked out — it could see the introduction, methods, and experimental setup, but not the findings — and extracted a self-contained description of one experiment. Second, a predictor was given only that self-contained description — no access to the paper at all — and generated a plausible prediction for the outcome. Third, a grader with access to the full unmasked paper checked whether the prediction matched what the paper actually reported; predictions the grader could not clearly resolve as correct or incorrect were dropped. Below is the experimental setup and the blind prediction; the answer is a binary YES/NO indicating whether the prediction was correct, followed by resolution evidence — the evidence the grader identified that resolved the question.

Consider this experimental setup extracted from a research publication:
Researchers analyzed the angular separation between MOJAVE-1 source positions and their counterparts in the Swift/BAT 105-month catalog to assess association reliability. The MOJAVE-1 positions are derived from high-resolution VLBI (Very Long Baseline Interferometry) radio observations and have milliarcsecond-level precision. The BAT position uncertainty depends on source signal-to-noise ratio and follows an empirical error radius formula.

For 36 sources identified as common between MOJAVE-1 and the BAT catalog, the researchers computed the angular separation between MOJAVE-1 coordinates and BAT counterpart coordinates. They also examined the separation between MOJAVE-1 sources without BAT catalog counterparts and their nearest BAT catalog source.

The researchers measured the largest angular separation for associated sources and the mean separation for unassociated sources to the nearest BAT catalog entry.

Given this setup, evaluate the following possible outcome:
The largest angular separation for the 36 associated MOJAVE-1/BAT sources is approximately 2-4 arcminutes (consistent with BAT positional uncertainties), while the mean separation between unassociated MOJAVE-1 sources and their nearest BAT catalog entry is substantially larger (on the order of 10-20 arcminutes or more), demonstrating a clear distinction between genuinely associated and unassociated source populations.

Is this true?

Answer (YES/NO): NO